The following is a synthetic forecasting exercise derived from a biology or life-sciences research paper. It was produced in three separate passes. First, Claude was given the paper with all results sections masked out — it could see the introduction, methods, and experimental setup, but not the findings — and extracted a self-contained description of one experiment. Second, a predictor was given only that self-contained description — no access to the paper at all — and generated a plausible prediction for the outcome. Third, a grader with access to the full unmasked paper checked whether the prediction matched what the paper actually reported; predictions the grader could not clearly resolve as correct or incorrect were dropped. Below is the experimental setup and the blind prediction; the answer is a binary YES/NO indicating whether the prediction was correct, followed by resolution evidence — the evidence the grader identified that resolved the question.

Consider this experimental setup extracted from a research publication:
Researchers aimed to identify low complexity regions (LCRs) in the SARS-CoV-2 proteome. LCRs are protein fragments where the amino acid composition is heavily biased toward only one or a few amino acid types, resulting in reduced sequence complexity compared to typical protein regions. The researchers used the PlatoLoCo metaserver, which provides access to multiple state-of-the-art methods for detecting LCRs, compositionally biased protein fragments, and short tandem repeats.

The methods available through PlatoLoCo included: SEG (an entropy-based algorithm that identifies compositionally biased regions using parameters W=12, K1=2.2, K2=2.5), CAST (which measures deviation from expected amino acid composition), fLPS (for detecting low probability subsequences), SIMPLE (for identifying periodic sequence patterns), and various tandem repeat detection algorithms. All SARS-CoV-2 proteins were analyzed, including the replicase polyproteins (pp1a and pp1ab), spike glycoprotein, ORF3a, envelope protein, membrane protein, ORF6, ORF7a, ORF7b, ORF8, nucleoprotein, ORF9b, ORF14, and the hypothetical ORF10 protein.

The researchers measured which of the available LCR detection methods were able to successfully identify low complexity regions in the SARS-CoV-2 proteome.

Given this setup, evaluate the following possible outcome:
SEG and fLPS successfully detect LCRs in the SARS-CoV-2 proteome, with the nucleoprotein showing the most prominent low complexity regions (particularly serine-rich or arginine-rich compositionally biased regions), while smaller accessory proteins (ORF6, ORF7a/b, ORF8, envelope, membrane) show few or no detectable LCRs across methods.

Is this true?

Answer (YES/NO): NO